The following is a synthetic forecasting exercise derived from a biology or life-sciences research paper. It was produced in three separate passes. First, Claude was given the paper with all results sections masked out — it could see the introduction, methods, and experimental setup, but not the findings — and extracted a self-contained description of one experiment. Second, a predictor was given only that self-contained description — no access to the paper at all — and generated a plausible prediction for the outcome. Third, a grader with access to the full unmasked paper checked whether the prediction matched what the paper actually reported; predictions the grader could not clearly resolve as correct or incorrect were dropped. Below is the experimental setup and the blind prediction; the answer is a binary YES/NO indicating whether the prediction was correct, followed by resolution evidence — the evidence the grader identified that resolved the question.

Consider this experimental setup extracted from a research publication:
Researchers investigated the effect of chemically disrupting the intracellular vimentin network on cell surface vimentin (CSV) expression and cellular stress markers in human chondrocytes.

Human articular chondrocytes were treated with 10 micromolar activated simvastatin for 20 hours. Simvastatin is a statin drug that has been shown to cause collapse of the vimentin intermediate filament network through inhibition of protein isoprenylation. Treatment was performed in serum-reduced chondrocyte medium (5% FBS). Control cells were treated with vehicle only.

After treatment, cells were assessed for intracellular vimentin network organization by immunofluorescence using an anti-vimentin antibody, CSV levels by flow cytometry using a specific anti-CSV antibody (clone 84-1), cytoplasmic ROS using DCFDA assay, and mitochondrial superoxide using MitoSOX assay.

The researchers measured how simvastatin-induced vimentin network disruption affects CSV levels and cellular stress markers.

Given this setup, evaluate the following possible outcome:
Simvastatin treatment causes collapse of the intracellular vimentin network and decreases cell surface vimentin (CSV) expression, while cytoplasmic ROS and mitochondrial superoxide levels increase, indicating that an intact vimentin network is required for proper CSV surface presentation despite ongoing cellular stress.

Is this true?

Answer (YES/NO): NO